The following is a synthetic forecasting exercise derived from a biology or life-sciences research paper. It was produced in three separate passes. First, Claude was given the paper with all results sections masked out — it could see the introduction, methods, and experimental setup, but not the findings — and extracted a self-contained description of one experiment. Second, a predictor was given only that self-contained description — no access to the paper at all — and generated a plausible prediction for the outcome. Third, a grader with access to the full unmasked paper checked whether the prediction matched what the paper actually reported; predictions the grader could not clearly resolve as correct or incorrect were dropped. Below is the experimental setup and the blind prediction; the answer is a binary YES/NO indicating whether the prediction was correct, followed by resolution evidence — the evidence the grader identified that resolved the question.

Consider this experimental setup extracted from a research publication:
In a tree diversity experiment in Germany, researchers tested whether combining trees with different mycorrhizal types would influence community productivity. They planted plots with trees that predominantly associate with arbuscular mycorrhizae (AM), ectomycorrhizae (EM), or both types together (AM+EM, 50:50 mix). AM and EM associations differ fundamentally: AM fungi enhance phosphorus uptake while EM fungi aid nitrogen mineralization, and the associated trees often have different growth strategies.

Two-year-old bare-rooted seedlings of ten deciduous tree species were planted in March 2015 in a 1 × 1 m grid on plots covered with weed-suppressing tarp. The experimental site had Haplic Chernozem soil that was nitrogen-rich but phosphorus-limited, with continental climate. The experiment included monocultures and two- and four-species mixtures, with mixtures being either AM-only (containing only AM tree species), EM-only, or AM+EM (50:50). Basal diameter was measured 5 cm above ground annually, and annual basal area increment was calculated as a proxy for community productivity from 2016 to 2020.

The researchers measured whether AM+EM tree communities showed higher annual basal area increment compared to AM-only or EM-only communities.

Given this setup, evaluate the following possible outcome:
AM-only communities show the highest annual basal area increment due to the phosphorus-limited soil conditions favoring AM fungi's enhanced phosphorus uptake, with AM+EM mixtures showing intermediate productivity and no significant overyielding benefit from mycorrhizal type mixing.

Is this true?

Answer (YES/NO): NO